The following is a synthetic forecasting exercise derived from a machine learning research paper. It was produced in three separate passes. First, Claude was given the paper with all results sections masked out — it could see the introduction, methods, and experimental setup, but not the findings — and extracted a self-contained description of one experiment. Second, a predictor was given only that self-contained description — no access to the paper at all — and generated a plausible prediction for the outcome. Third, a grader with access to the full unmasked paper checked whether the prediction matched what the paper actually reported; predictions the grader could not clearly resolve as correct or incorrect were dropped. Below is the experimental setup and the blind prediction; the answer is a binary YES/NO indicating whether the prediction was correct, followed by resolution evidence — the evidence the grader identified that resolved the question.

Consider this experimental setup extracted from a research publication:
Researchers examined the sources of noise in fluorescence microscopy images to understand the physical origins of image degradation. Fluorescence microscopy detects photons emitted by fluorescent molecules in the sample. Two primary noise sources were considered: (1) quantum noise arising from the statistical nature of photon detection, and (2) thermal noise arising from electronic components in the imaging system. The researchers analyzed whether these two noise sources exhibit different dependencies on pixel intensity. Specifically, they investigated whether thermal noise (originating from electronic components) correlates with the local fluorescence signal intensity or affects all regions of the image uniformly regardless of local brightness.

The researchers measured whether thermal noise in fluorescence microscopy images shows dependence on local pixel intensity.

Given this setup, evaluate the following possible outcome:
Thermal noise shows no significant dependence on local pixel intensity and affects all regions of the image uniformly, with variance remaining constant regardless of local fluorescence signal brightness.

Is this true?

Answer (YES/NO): YES